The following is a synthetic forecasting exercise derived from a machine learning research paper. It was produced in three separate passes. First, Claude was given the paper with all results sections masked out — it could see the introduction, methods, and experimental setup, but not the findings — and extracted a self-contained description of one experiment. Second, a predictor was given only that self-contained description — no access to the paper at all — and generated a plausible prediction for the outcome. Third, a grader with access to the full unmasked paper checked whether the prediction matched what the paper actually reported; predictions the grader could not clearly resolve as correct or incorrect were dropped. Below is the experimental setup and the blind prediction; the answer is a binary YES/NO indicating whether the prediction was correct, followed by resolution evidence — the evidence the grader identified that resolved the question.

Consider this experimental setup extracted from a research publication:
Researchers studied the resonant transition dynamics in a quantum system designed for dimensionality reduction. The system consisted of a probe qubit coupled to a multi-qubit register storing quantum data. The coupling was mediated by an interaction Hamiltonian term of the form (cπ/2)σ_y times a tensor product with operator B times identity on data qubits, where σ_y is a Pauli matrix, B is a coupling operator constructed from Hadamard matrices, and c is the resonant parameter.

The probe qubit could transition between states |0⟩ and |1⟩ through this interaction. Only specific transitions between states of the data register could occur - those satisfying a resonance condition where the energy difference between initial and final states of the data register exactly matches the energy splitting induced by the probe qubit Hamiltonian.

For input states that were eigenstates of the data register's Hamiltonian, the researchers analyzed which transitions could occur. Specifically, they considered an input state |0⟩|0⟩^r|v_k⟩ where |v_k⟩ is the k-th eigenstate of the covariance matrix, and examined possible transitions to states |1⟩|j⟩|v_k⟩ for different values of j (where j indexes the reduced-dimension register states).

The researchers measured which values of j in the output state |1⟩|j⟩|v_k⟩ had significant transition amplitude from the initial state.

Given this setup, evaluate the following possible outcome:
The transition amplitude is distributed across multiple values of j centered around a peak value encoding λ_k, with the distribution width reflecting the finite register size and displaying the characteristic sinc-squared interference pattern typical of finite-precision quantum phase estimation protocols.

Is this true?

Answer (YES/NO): NO